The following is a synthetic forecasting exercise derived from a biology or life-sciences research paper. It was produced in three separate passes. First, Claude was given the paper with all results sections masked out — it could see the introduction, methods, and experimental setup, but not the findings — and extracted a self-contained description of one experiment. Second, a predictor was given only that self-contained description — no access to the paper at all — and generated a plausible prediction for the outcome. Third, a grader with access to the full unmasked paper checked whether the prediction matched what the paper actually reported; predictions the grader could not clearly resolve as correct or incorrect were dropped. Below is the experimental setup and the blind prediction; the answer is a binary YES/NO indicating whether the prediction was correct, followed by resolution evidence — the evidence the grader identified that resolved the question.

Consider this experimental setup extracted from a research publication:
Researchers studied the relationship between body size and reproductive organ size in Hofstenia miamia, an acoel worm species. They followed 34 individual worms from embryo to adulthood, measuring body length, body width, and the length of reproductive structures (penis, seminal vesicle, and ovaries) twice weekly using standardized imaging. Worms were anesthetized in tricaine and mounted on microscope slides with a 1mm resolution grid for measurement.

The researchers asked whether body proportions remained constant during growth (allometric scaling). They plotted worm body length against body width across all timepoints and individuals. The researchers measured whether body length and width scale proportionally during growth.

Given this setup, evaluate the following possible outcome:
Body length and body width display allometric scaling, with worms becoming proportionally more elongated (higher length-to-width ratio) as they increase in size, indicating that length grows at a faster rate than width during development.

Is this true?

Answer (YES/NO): NO